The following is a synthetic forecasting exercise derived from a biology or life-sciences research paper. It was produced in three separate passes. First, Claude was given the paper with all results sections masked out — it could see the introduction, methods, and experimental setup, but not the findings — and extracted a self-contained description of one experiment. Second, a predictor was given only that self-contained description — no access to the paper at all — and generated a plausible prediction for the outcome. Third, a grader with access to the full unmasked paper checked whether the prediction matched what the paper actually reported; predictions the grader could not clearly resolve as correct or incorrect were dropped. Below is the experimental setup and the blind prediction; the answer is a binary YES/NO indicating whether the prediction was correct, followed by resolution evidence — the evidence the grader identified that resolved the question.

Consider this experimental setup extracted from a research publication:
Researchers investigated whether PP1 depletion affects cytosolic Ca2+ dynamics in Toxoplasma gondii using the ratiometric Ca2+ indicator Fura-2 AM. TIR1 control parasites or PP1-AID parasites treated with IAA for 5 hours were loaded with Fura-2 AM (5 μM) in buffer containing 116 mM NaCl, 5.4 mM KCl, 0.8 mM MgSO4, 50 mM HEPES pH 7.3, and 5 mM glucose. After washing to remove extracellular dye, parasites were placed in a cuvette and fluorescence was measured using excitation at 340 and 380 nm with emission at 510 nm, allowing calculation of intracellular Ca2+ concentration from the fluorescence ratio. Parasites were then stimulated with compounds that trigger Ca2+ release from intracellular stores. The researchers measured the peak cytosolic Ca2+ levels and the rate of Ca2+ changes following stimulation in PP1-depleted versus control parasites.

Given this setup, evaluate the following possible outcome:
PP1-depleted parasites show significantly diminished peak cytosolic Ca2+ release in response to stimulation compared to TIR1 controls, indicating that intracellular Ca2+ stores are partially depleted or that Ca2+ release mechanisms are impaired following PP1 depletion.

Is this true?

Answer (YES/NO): NO